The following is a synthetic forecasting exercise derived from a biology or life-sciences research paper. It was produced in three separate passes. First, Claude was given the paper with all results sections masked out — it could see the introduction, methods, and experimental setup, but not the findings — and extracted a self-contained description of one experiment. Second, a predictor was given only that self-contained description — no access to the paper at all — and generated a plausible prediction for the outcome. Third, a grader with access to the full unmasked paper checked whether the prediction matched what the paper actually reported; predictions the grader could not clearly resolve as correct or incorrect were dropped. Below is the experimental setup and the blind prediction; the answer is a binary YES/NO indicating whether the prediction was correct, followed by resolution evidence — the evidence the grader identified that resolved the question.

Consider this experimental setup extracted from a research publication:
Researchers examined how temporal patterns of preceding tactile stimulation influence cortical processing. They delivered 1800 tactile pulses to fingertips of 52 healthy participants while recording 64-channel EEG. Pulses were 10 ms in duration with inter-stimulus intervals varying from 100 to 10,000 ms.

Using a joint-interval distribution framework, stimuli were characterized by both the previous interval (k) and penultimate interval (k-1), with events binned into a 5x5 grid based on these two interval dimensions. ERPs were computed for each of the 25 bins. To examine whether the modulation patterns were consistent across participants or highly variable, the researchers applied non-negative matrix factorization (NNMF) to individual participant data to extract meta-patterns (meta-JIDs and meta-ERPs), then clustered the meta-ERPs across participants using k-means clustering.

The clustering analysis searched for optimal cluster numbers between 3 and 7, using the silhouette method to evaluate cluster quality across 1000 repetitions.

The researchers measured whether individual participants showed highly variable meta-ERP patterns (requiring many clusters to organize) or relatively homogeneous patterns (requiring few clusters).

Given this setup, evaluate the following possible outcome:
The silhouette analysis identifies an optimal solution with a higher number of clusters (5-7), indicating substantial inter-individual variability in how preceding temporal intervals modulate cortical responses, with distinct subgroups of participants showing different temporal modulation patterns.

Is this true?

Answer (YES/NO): NO